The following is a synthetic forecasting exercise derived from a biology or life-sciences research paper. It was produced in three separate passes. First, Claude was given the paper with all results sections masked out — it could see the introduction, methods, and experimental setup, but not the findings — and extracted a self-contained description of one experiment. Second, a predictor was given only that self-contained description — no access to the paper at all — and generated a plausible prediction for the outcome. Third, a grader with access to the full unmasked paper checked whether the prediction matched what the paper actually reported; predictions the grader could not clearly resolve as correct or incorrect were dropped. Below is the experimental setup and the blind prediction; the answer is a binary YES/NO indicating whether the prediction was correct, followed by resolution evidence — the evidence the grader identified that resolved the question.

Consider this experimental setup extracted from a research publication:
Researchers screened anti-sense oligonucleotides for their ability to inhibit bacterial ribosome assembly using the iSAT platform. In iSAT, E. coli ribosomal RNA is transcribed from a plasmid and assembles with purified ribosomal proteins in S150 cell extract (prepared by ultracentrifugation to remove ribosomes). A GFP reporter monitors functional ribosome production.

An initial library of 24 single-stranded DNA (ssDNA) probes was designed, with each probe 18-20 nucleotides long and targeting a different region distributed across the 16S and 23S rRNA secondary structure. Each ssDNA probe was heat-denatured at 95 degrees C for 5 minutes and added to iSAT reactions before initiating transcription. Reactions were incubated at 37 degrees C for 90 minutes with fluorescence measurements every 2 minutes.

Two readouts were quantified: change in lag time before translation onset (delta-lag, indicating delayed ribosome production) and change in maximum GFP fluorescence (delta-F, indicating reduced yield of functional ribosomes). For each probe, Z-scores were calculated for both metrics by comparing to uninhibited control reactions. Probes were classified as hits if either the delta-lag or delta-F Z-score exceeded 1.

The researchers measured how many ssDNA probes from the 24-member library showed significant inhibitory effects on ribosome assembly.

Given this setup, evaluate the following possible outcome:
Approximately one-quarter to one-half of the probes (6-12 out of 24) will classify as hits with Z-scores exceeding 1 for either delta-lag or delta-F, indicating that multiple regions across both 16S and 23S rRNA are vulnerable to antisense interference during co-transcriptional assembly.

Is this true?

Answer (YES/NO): NO